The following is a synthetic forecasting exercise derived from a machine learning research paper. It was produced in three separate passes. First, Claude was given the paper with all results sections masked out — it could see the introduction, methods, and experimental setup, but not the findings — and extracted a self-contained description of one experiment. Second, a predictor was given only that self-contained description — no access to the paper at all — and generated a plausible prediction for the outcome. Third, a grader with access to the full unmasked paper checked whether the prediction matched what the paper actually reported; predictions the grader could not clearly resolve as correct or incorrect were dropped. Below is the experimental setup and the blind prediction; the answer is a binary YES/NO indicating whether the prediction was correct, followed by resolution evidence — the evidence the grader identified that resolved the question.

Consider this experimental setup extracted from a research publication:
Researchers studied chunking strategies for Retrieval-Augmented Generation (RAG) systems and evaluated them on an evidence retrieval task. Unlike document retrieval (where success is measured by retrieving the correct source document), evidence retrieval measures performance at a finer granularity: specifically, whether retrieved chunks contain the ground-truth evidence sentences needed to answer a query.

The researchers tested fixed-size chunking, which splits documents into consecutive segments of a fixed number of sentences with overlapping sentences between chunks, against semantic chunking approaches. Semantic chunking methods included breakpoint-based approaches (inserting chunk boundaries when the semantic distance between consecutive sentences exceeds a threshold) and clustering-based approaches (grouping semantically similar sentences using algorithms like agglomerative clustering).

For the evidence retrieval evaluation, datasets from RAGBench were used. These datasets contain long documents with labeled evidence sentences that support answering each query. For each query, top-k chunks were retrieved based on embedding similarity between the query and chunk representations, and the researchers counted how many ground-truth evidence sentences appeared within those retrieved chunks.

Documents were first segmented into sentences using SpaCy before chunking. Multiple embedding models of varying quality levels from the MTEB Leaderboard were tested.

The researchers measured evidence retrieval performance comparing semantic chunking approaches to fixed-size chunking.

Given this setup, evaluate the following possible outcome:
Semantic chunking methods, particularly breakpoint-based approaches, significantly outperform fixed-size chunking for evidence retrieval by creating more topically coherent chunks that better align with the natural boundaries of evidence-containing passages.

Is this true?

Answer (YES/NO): NO